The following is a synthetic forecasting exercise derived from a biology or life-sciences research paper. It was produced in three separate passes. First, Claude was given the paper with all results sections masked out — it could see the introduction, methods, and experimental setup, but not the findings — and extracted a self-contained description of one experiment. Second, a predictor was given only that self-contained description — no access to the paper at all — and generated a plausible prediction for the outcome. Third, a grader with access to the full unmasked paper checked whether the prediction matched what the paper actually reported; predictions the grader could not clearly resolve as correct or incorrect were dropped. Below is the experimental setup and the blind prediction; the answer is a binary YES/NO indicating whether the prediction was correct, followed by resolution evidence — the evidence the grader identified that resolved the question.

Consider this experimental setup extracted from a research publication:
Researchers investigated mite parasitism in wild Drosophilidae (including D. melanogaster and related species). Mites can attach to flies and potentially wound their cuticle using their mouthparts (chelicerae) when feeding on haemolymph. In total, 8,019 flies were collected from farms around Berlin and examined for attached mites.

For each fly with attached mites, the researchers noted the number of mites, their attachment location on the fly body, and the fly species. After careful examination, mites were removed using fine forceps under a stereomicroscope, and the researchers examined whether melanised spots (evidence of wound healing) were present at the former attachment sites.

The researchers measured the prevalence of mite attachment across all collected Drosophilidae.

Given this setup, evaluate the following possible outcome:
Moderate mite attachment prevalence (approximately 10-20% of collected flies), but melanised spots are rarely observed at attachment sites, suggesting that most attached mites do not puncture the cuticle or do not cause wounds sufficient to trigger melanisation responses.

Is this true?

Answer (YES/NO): NO